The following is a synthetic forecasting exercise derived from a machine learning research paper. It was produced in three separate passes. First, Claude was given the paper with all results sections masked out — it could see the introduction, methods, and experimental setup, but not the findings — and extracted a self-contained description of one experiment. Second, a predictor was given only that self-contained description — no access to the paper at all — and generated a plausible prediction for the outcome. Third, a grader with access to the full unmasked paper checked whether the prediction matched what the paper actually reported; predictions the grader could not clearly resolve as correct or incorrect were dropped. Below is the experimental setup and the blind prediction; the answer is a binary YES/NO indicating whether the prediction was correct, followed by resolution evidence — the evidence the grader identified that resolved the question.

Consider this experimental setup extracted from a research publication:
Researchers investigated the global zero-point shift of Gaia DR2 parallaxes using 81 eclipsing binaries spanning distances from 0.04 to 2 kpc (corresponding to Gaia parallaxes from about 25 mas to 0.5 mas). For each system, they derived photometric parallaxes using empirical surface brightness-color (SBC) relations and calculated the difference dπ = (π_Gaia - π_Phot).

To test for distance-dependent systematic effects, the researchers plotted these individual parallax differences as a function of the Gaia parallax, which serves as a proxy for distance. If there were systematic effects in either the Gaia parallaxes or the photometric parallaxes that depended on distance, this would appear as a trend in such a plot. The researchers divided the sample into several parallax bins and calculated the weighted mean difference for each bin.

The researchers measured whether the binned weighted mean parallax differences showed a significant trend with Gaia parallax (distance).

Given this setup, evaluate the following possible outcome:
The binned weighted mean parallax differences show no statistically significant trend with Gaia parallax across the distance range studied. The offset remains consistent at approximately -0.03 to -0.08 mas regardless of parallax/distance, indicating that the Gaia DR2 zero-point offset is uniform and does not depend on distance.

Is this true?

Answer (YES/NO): YES